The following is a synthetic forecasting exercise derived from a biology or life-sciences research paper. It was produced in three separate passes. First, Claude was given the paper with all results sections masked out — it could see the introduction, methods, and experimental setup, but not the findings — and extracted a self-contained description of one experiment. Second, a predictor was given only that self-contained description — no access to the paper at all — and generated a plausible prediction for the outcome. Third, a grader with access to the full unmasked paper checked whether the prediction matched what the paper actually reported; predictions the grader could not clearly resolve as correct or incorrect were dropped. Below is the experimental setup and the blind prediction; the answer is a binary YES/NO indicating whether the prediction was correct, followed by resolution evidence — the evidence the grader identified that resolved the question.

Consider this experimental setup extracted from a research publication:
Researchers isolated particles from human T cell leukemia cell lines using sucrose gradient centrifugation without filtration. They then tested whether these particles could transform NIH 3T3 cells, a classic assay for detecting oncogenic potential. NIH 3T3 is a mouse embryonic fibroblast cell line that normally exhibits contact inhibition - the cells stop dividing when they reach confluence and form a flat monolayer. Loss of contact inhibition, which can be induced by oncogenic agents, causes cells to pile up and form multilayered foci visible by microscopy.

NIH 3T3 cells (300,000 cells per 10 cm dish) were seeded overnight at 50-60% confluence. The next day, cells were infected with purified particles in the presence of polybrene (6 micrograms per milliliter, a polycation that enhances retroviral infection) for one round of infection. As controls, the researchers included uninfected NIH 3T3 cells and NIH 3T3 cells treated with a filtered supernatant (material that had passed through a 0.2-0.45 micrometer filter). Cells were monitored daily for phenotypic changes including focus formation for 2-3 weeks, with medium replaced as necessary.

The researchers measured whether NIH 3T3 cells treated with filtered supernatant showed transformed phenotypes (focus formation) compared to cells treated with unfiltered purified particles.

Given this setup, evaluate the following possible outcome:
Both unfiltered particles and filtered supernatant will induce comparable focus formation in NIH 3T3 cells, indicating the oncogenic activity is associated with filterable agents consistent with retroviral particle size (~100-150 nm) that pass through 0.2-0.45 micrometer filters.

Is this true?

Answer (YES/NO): NO